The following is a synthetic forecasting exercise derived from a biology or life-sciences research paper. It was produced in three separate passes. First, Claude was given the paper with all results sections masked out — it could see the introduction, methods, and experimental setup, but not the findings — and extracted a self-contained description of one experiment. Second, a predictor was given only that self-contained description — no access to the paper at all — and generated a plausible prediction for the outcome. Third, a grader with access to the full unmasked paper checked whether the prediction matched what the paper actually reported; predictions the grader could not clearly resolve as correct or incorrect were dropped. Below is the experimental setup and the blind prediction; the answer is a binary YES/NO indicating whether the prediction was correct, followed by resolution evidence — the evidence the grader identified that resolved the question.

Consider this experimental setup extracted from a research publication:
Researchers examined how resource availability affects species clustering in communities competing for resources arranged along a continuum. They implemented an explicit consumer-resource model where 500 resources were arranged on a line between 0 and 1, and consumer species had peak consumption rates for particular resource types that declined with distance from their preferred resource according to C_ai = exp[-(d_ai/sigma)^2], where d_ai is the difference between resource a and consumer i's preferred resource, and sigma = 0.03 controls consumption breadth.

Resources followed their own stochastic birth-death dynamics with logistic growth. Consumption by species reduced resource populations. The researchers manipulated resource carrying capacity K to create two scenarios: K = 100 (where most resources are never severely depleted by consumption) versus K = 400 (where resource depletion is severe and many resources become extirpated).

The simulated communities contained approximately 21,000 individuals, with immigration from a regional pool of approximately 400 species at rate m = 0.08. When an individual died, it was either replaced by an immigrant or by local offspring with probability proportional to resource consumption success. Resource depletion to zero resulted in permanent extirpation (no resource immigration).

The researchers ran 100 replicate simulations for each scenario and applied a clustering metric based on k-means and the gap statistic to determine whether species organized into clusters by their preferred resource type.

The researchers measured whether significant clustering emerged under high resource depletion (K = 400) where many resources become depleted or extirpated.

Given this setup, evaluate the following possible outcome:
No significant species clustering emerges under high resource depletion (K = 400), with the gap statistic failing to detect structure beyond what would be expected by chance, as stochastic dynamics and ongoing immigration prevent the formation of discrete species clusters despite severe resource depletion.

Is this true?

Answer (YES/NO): NO